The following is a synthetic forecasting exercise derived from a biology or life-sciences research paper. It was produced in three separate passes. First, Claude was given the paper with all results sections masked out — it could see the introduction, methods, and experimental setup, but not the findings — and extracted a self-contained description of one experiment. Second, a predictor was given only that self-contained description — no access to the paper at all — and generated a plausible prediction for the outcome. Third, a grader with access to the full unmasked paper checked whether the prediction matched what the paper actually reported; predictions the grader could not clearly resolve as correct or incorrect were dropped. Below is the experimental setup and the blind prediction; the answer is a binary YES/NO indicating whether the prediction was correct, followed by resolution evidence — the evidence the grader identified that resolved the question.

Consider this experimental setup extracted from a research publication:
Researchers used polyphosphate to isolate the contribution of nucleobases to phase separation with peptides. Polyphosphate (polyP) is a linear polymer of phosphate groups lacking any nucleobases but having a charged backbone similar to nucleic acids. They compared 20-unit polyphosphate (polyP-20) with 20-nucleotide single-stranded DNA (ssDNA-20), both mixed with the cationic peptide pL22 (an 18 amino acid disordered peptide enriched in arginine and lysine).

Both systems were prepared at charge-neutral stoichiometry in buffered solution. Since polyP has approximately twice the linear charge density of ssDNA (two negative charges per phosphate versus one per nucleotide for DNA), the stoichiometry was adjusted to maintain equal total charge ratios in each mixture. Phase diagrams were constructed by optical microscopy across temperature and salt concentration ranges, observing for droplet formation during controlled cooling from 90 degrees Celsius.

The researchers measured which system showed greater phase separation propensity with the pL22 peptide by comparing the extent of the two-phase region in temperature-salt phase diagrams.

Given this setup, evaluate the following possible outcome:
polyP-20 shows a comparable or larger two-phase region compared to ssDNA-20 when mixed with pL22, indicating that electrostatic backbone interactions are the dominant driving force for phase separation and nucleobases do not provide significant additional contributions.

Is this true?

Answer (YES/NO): YES